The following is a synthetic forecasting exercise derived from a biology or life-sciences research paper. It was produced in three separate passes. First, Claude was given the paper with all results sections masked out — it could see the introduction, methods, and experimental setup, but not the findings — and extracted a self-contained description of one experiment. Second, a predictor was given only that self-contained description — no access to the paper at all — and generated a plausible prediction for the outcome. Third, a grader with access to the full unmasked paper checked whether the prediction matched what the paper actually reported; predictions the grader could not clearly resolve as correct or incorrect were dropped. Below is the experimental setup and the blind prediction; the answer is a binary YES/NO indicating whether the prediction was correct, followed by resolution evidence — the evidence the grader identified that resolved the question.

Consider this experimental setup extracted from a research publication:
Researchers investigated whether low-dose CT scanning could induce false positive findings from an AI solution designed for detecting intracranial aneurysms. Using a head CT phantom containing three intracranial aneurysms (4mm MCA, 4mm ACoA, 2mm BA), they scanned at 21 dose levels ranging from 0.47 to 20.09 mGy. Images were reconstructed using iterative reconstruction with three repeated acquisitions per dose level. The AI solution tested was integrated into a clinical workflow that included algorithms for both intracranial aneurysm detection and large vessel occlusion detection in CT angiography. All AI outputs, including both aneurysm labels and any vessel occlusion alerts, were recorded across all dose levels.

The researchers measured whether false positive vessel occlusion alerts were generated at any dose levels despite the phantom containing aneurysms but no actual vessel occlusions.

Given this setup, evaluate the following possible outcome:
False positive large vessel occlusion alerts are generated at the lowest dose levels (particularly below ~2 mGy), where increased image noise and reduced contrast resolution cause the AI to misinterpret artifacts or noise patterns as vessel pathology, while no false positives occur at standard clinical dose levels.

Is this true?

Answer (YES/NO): NO